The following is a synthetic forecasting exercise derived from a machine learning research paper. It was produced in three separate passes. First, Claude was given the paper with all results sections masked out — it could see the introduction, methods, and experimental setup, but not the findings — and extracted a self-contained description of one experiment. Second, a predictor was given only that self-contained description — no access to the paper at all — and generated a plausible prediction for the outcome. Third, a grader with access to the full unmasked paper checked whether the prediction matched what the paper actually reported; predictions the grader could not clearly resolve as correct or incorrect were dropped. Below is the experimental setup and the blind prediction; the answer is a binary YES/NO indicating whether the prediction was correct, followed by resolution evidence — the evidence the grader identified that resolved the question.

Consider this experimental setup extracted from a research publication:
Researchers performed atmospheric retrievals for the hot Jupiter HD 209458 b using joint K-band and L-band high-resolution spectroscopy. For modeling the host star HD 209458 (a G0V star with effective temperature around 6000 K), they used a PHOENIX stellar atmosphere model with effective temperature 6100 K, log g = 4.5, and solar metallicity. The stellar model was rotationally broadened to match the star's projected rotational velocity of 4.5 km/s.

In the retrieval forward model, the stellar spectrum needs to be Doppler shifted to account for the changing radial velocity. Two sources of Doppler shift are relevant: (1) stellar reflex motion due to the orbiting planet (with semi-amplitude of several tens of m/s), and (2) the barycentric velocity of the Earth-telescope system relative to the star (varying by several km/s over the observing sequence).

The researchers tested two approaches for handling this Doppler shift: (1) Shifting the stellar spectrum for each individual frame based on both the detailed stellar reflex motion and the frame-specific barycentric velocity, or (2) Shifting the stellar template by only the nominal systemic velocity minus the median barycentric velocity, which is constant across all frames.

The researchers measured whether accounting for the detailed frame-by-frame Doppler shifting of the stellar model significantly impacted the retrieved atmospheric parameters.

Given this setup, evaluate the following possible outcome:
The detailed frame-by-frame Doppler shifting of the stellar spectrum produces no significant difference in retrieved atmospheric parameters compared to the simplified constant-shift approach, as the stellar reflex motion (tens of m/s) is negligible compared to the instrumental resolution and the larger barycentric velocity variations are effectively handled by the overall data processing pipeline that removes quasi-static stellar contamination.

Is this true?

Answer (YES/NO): YES